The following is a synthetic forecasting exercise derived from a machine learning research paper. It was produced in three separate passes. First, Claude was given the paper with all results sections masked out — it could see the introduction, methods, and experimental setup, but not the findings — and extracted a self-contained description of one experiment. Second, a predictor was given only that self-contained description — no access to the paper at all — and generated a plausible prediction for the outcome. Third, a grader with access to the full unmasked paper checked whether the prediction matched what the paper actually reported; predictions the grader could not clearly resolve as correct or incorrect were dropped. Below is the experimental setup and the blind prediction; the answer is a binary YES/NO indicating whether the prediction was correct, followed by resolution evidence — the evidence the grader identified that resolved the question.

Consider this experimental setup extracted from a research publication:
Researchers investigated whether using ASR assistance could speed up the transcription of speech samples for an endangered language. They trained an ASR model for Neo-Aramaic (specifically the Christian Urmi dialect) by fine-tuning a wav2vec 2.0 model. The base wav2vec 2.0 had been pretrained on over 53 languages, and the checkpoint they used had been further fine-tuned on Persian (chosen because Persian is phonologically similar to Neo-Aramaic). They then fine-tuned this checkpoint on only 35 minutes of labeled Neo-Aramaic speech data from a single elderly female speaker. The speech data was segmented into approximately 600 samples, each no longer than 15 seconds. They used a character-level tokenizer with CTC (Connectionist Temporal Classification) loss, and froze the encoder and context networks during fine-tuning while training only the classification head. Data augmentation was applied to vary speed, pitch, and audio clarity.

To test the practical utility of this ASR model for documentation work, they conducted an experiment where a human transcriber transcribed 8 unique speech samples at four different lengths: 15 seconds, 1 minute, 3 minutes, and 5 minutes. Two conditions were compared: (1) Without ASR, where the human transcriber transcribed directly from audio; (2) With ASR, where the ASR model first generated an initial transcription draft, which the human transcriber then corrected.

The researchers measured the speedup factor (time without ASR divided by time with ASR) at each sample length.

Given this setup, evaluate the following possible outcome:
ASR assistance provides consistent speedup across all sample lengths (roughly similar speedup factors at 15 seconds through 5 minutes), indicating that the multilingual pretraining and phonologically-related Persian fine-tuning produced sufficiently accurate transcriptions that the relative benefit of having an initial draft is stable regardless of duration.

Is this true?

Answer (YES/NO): NO